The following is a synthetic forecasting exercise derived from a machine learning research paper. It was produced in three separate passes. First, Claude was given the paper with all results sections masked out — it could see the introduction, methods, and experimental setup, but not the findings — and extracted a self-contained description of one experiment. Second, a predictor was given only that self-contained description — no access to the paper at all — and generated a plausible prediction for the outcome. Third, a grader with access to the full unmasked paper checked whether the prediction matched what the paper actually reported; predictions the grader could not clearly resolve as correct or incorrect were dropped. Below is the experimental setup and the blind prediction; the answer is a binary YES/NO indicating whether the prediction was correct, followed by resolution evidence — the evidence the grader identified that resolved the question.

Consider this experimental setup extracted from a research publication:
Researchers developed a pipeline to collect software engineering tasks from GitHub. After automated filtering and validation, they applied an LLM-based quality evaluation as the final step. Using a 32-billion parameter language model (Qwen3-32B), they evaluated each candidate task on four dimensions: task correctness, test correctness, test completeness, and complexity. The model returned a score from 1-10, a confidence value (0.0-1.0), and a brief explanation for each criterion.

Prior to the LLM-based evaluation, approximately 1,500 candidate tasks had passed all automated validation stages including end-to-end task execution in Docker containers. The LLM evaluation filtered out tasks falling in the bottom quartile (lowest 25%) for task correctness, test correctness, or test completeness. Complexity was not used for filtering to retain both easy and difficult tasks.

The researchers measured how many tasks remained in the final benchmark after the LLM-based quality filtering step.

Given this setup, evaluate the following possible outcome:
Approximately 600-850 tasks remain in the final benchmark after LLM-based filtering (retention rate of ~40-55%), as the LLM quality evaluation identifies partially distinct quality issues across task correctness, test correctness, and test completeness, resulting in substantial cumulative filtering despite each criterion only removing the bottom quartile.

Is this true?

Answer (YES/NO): NO